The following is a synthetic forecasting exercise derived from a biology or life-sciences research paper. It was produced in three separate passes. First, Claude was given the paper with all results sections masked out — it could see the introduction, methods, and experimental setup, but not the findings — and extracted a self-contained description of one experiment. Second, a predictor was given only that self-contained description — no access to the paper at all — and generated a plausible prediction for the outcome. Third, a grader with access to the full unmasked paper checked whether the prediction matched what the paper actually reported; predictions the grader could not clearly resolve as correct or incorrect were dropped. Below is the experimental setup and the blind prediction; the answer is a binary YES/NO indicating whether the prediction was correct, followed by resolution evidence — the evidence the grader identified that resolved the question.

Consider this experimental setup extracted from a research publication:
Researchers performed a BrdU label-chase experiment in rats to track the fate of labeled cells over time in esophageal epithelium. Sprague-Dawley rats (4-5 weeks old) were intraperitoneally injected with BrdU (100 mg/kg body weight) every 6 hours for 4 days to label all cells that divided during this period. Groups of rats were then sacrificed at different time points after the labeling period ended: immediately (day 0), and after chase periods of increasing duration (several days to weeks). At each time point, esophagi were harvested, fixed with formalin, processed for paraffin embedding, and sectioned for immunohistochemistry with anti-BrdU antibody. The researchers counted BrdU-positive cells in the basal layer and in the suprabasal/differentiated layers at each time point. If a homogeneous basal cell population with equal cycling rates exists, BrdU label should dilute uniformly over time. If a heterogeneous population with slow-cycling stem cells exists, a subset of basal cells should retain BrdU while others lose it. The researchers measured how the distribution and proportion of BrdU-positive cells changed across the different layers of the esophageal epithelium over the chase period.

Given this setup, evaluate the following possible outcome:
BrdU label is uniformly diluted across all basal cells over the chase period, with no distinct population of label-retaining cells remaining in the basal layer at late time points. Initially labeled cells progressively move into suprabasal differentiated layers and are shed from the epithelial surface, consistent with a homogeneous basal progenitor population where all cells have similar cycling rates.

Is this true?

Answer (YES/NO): NO